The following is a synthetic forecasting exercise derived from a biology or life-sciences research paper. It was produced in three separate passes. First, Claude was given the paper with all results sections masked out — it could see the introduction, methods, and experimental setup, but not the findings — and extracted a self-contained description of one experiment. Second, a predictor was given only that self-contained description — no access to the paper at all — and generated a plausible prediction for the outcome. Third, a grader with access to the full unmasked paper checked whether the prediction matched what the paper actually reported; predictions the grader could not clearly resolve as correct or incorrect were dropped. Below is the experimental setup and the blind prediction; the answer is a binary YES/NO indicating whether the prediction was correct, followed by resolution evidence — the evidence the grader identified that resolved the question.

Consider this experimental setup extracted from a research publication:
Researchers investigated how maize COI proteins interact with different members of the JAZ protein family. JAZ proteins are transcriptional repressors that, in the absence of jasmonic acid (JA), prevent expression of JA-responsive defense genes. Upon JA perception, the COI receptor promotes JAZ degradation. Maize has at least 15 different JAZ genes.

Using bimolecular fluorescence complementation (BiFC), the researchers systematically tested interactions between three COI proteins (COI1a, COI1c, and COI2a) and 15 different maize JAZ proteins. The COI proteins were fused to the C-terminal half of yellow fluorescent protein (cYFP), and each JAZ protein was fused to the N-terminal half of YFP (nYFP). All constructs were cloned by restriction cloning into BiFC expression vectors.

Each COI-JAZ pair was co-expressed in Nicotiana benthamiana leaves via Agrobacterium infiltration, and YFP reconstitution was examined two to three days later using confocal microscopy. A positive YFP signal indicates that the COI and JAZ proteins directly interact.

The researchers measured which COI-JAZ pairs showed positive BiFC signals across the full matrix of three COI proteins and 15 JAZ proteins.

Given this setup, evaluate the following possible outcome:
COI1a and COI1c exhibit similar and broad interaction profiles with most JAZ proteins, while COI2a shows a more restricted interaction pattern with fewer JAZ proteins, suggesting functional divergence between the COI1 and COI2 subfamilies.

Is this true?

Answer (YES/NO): NO